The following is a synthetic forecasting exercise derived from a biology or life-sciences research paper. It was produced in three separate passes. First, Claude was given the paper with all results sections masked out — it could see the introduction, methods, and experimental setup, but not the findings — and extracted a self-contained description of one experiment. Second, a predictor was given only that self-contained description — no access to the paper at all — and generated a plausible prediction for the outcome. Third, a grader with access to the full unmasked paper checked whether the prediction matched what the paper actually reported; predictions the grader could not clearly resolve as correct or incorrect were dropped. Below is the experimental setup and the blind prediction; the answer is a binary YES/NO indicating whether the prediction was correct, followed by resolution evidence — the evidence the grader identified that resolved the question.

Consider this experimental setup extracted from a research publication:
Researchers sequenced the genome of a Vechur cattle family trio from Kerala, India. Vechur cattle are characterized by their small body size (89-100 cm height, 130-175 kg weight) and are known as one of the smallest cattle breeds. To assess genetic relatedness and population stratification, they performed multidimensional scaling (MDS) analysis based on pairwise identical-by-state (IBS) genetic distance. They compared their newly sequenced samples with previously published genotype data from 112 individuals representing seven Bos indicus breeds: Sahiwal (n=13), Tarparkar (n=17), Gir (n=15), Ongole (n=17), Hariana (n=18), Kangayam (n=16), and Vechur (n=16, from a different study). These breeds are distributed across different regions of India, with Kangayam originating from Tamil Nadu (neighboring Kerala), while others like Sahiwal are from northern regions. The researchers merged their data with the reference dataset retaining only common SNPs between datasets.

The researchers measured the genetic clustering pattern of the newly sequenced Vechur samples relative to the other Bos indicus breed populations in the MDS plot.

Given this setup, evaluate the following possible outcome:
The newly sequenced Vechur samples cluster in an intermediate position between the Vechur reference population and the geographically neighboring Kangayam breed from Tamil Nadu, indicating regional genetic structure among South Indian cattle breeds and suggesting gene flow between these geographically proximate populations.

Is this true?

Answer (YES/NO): NO